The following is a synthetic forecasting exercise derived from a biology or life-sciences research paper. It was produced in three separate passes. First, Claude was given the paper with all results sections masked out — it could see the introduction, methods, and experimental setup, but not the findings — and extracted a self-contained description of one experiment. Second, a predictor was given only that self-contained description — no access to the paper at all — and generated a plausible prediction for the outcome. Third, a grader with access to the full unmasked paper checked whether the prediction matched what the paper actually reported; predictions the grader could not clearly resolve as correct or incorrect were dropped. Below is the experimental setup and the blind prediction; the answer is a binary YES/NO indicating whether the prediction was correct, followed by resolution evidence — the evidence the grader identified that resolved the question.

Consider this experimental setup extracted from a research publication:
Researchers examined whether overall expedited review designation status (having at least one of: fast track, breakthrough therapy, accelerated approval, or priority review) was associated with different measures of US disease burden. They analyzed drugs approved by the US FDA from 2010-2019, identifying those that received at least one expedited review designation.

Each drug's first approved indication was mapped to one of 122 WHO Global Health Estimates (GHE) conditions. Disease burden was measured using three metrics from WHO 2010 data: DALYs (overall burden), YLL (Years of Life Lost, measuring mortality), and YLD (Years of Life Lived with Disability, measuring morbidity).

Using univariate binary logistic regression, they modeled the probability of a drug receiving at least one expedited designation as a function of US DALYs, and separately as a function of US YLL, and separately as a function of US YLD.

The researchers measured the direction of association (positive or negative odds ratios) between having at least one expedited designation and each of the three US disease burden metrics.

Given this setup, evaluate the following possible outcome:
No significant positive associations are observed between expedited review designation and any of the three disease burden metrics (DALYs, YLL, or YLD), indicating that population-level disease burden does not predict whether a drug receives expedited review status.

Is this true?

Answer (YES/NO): NO